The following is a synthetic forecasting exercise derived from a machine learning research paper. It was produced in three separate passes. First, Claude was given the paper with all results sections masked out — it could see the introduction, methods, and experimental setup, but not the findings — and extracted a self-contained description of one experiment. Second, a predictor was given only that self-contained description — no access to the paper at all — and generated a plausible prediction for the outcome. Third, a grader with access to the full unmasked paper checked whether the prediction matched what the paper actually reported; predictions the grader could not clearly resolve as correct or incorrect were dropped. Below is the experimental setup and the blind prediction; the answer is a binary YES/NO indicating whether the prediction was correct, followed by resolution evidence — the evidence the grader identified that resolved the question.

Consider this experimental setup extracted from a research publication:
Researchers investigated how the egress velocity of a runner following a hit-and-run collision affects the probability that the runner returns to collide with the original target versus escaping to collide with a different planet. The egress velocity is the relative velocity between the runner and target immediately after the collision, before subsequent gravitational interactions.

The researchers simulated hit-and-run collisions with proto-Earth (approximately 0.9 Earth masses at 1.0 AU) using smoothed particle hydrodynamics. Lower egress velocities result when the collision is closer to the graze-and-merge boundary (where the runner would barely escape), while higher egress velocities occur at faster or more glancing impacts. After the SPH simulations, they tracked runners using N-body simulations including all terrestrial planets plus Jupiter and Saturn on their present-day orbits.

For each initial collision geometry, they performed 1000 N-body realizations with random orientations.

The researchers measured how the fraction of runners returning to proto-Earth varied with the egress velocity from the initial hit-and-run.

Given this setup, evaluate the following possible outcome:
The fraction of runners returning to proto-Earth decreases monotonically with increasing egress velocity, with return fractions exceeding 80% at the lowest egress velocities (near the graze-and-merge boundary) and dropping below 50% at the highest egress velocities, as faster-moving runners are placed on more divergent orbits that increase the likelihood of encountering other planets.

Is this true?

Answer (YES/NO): NO